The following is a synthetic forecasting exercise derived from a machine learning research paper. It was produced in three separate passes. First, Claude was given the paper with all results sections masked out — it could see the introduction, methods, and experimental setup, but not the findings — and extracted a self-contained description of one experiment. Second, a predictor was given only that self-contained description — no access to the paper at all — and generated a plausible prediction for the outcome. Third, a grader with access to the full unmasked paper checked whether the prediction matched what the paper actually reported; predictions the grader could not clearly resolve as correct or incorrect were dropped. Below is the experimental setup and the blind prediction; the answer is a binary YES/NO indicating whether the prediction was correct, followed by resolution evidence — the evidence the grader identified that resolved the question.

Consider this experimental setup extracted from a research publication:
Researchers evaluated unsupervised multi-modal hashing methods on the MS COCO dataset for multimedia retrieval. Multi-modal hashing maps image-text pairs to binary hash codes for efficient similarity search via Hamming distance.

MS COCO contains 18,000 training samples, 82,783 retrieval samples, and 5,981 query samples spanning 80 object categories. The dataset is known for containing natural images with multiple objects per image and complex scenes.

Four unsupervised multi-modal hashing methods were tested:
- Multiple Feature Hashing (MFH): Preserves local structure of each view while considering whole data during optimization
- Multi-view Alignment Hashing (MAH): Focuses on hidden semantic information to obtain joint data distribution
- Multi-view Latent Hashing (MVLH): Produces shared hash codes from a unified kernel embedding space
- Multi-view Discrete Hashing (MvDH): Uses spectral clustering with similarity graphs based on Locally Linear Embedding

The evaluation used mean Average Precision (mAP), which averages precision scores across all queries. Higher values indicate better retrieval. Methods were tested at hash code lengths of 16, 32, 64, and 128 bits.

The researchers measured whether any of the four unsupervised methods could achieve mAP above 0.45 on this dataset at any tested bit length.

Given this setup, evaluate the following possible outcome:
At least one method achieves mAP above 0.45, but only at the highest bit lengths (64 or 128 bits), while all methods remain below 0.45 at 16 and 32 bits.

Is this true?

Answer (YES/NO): NO